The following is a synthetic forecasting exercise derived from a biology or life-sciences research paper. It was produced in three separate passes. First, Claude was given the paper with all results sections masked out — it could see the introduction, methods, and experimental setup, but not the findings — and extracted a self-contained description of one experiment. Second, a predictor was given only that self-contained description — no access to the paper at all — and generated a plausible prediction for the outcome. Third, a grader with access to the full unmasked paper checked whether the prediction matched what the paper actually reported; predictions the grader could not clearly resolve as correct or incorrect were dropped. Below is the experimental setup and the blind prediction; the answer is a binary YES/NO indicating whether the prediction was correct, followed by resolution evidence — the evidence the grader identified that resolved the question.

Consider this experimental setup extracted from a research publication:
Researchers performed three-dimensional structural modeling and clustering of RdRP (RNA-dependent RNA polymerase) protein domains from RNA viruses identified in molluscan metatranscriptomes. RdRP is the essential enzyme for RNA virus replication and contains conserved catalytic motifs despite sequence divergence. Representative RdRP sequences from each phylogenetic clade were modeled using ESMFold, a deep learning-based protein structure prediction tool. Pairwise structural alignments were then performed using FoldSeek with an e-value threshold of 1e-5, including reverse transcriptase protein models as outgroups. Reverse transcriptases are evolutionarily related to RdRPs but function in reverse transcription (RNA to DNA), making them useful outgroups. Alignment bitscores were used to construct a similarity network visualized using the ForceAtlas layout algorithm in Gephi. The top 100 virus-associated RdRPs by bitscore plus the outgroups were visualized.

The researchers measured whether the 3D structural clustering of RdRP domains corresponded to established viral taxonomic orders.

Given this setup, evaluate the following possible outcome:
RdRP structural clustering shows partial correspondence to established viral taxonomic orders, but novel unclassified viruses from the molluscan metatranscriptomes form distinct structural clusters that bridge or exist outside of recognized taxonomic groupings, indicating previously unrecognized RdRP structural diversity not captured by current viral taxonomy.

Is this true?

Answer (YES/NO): NO